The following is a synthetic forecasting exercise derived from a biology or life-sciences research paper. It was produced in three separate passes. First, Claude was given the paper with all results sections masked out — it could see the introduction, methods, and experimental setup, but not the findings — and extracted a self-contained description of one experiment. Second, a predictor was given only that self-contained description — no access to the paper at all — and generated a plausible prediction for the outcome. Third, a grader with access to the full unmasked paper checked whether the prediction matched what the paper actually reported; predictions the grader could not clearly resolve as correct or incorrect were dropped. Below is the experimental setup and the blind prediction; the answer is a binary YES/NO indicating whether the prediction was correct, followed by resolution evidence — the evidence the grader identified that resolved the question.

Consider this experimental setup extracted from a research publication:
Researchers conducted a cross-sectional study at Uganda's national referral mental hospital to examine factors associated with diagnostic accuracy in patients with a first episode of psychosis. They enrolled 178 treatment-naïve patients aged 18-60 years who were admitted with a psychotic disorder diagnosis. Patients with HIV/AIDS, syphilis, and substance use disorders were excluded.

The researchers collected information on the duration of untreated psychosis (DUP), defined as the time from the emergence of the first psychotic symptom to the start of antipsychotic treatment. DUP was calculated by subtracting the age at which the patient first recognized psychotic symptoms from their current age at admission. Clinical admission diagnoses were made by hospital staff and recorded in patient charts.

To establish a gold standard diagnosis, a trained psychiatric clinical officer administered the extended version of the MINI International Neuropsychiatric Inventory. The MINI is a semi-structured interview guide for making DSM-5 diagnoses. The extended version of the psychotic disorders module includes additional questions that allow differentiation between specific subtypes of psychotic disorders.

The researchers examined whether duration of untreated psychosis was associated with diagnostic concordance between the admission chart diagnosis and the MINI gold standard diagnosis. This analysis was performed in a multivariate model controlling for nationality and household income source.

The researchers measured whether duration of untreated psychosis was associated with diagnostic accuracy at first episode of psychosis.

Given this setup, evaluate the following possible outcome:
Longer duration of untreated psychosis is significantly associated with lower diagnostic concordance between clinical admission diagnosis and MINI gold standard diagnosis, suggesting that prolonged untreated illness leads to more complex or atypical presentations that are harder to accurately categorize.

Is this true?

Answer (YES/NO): NO